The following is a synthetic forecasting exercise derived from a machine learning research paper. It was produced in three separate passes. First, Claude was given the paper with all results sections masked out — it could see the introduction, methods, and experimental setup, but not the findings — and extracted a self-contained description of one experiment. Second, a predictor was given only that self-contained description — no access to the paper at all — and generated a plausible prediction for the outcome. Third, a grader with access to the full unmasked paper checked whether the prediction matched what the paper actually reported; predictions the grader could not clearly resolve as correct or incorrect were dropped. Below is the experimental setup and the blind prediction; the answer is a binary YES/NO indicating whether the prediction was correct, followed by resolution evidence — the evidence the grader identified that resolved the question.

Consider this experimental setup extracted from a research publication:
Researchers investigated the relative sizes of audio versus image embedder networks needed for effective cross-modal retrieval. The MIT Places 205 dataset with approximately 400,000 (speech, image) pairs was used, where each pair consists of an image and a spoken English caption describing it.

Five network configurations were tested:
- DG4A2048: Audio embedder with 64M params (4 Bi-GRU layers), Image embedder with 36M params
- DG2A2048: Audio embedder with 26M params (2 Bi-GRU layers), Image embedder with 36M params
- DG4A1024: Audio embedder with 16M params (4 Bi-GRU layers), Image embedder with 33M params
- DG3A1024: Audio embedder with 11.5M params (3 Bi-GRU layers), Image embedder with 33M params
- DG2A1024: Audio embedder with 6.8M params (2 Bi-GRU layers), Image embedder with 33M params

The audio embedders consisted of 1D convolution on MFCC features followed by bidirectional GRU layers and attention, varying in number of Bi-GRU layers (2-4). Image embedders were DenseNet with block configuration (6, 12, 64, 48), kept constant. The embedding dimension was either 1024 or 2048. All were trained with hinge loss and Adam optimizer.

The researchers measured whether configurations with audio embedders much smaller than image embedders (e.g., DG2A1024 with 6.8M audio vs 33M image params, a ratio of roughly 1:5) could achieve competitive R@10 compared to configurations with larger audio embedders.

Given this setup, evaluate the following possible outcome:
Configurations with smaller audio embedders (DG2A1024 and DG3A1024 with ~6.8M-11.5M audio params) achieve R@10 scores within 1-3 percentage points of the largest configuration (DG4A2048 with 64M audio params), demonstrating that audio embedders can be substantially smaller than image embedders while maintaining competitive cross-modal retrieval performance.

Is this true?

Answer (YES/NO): NO